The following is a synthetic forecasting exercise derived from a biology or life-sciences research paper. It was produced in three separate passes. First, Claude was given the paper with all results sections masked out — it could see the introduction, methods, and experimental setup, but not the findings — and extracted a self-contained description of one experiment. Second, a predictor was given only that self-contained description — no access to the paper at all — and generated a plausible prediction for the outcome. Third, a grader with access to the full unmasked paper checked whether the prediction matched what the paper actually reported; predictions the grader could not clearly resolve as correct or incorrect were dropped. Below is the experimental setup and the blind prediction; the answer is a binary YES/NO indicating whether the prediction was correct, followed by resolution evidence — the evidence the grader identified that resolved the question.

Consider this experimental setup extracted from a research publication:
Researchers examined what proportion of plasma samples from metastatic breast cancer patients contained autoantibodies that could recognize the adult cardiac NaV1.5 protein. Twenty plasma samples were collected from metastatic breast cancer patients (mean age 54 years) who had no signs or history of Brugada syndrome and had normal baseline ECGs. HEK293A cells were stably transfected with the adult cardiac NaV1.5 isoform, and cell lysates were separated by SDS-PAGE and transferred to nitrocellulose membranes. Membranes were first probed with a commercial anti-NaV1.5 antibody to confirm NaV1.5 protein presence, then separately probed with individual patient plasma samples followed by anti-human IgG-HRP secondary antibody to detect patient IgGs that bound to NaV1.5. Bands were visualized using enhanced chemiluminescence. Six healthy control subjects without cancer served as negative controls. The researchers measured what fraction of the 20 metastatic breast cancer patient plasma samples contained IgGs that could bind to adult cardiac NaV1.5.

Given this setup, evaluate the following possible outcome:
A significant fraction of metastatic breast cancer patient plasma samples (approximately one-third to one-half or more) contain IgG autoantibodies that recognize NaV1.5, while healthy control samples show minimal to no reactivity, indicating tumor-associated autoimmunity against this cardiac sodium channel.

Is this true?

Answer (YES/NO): YES